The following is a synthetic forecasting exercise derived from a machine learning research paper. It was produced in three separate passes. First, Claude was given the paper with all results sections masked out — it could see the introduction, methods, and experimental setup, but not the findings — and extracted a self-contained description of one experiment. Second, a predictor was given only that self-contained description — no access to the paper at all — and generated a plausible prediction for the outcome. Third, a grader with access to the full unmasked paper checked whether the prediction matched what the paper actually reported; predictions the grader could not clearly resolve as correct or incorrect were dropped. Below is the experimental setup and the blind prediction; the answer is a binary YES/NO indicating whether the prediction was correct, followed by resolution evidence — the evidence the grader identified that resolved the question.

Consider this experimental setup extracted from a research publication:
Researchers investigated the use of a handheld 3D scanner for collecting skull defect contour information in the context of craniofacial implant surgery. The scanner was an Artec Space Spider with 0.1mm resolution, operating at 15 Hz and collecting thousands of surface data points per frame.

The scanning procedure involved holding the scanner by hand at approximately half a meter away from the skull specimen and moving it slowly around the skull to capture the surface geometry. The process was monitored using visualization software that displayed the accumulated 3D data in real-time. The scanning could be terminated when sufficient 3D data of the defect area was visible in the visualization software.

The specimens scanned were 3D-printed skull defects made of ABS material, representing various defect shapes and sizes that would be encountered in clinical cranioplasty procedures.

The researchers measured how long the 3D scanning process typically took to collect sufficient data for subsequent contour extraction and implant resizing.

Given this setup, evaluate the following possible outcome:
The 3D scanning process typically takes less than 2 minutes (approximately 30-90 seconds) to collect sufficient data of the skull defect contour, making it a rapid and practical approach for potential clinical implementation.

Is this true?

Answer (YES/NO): YES